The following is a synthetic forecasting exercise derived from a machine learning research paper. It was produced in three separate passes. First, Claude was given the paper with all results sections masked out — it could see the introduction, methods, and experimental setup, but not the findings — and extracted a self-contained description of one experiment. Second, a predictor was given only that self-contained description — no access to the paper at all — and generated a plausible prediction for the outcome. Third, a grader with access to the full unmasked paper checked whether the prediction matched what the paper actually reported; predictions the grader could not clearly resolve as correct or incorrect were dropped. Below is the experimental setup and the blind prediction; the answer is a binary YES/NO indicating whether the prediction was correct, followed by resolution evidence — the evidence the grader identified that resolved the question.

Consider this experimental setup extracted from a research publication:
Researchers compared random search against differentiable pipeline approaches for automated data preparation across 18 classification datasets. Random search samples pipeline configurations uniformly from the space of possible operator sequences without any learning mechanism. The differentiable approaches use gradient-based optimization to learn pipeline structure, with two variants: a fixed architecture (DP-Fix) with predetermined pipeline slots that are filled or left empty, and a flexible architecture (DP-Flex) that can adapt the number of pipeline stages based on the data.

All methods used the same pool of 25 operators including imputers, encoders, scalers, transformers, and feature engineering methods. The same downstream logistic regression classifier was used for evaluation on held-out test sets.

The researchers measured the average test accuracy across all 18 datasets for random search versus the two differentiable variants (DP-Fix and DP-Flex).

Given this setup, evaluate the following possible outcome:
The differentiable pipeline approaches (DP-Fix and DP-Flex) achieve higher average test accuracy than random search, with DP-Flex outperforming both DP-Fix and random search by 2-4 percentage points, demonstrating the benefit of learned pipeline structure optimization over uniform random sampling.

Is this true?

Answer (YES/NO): NO